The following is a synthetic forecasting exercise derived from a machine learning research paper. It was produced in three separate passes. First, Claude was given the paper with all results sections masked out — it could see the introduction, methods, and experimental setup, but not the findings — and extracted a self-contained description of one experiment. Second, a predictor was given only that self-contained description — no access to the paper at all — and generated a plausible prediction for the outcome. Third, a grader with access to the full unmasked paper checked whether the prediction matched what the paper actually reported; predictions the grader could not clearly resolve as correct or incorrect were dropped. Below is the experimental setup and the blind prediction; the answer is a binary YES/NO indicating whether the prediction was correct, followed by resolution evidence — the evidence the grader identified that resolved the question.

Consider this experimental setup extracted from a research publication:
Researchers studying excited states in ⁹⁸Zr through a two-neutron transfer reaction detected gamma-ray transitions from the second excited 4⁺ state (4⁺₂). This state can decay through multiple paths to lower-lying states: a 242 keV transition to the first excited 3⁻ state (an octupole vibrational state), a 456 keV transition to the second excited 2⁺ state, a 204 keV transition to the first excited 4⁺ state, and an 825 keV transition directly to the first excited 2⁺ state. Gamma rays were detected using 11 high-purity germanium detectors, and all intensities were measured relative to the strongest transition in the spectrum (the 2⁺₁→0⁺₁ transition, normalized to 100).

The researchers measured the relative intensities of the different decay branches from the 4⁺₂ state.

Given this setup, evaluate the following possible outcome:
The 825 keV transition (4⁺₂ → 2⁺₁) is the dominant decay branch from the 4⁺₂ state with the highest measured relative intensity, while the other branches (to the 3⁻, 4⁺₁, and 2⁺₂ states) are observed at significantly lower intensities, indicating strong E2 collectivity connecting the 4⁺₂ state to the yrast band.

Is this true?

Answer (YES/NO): NO